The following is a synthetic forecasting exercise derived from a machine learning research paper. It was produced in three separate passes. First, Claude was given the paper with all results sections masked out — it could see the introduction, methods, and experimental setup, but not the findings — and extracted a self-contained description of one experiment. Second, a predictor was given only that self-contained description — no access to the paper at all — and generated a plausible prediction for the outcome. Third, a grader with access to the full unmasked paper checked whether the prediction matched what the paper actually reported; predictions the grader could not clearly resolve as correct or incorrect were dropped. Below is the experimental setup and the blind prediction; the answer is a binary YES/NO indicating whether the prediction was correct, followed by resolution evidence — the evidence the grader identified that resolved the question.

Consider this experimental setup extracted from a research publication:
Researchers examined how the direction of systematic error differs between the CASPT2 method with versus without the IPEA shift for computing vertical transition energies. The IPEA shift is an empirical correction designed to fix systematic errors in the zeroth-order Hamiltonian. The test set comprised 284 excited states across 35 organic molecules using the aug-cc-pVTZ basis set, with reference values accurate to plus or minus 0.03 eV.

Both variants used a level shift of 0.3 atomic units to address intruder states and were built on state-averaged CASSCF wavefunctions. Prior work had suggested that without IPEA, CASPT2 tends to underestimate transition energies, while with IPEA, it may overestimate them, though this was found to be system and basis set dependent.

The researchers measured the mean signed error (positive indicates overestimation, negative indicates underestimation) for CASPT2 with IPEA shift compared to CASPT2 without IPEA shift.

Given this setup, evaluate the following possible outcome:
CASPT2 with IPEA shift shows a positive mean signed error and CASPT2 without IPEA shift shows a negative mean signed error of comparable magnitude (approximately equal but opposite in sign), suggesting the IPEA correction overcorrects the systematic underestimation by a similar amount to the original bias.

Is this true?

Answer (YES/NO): NO